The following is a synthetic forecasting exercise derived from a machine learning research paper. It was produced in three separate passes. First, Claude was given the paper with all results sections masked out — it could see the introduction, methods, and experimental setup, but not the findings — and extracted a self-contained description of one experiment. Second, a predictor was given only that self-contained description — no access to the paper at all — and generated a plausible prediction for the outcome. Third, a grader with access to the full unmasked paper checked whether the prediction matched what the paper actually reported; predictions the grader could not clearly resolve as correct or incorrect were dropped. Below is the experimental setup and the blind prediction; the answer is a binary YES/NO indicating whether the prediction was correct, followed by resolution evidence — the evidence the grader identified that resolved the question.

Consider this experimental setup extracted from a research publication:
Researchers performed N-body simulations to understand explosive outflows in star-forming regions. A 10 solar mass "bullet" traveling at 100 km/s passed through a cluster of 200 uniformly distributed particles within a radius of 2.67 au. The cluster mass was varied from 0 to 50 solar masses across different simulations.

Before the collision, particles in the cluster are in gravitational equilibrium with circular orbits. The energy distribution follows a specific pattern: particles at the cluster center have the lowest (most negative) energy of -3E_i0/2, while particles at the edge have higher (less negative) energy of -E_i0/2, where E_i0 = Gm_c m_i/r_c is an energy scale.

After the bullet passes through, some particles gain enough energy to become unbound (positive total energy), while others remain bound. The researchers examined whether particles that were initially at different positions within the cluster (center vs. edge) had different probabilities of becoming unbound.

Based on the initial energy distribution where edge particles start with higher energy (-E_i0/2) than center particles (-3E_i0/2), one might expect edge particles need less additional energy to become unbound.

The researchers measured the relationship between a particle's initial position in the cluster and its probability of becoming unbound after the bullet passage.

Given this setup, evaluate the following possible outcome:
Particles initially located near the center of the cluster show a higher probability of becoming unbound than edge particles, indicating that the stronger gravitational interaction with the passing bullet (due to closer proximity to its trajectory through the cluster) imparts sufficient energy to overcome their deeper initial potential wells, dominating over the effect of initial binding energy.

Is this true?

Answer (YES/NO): NO